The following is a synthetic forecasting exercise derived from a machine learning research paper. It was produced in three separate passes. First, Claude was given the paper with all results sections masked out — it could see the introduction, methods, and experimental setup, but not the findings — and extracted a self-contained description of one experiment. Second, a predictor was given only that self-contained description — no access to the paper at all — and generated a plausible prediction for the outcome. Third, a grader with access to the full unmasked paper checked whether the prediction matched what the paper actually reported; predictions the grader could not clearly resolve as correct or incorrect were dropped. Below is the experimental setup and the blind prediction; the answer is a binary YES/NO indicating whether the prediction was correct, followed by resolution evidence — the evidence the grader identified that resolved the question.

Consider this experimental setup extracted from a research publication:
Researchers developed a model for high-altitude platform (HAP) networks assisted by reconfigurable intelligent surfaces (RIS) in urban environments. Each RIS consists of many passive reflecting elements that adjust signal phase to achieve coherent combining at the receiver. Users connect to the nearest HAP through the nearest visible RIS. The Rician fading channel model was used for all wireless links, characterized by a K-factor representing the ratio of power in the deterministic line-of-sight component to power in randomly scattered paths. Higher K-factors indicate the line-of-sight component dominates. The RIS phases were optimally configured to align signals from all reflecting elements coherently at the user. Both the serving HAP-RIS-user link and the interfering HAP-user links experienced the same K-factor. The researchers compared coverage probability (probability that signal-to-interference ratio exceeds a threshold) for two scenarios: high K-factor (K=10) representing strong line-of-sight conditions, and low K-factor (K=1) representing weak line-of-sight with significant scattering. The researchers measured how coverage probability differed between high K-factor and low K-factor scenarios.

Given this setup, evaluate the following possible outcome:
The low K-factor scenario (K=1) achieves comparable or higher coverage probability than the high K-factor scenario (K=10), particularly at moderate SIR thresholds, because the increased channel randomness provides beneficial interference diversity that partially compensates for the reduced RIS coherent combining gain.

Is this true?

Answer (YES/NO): NO